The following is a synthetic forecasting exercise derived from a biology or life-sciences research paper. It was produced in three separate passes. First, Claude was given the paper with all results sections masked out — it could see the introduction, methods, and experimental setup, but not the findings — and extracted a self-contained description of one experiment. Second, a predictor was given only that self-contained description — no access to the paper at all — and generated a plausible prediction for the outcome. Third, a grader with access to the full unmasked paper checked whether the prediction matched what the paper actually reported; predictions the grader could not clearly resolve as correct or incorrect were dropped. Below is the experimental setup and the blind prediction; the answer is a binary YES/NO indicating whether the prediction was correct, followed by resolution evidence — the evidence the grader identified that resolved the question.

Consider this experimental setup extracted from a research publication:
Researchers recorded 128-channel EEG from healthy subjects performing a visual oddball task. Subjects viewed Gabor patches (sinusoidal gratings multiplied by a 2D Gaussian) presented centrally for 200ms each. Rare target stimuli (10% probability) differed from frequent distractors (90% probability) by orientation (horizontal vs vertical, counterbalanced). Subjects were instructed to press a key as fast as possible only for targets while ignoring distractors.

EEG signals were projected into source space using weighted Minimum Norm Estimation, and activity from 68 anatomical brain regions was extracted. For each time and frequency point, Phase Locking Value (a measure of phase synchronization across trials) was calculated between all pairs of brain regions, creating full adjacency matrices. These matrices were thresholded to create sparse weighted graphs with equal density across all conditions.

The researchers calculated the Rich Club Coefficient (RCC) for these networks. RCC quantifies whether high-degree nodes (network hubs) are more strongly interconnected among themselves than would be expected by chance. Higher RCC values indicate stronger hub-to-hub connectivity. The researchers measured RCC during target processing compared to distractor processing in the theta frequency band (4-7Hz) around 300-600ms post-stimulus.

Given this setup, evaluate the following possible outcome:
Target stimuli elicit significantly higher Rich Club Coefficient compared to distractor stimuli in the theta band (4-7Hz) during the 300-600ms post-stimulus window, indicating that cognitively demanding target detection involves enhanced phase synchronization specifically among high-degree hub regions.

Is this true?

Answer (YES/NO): YES